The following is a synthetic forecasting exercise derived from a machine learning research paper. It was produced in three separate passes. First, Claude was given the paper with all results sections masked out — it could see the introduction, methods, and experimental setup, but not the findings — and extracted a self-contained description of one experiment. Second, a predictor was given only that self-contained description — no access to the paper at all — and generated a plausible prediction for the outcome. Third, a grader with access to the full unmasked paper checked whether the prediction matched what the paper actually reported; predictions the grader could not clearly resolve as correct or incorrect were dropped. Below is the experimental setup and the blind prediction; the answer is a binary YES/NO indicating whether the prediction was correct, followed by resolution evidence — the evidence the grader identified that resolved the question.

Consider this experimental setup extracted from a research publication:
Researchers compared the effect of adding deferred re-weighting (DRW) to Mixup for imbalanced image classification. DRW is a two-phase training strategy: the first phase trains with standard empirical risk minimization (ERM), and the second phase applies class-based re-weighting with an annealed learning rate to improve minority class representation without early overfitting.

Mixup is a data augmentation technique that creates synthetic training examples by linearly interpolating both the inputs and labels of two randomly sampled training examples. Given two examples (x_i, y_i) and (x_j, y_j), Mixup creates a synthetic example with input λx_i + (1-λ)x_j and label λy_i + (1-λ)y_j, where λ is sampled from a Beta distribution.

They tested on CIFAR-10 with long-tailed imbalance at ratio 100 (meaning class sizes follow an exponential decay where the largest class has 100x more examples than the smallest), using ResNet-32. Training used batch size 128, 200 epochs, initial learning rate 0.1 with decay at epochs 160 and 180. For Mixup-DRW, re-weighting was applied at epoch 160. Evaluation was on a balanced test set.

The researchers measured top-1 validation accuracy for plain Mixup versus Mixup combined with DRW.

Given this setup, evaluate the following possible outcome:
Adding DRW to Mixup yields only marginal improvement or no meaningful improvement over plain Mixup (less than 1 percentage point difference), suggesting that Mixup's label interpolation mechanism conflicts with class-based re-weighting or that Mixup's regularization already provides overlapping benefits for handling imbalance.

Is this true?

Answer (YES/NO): NO